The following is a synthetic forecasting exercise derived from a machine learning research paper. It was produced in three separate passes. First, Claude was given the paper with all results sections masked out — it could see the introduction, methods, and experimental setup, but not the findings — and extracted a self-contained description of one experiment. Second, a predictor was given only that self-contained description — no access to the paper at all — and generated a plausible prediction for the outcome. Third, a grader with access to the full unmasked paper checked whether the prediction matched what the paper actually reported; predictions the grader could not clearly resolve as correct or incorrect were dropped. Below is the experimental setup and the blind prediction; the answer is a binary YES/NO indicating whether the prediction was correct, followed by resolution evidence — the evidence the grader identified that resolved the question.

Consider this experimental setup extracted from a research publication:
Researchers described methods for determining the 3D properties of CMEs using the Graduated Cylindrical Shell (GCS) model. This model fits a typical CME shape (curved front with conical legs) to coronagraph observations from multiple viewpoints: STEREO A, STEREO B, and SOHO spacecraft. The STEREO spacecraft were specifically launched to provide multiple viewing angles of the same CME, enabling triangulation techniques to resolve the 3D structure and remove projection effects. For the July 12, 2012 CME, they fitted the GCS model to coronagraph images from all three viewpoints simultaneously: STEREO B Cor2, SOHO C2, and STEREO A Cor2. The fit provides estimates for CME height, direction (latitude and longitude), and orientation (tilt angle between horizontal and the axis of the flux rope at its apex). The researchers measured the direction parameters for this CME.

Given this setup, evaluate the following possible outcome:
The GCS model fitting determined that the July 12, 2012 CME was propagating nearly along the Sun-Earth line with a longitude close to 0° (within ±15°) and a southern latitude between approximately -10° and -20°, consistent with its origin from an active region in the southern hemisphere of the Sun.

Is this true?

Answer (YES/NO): YES